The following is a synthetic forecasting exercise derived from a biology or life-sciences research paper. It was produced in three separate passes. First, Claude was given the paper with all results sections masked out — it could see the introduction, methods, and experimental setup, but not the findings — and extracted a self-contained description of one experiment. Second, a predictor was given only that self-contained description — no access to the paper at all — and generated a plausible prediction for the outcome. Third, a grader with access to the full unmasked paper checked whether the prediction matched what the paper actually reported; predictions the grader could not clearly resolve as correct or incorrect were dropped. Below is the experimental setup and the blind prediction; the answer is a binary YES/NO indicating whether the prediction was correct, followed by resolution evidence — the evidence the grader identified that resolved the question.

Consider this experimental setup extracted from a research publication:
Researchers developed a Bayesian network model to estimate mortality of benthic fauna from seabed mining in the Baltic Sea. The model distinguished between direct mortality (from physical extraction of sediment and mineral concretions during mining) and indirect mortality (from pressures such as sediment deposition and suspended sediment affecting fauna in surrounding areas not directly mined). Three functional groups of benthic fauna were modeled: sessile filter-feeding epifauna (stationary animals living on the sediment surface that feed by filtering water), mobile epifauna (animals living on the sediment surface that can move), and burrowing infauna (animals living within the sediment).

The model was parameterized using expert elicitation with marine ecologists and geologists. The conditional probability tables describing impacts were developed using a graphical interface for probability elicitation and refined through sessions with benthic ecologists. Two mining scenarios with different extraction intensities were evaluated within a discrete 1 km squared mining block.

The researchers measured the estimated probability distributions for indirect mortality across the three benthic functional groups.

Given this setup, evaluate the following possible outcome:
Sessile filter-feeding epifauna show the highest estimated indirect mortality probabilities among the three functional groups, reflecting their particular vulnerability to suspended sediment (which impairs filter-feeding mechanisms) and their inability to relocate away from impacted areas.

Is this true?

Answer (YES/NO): NO